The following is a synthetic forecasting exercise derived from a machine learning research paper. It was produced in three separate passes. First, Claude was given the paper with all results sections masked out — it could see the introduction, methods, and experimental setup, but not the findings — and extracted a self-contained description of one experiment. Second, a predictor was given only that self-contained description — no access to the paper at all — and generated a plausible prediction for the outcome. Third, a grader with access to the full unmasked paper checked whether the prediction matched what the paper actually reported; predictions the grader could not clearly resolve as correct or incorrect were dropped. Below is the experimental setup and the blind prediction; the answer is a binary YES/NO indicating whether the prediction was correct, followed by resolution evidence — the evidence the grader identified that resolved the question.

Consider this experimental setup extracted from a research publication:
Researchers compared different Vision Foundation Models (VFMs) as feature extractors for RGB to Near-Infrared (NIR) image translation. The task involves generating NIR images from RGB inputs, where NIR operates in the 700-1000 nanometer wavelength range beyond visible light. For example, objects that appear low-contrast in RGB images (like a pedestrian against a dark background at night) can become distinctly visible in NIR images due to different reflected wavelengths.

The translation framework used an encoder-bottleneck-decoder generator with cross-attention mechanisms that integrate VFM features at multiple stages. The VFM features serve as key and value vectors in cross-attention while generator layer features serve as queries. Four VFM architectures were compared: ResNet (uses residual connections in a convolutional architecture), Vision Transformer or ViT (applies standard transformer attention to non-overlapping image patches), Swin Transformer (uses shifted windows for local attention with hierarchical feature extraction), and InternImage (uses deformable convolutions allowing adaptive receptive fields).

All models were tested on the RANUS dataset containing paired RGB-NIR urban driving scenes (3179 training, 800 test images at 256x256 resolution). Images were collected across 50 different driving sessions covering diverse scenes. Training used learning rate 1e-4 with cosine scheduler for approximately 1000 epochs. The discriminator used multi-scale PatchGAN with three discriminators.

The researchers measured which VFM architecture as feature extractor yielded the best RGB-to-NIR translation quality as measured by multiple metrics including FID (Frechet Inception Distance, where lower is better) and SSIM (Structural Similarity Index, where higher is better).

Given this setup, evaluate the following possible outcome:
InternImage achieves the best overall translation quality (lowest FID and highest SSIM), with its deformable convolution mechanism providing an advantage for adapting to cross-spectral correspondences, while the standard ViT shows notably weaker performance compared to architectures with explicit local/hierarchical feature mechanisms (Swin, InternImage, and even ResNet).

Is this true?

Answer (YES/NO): NO